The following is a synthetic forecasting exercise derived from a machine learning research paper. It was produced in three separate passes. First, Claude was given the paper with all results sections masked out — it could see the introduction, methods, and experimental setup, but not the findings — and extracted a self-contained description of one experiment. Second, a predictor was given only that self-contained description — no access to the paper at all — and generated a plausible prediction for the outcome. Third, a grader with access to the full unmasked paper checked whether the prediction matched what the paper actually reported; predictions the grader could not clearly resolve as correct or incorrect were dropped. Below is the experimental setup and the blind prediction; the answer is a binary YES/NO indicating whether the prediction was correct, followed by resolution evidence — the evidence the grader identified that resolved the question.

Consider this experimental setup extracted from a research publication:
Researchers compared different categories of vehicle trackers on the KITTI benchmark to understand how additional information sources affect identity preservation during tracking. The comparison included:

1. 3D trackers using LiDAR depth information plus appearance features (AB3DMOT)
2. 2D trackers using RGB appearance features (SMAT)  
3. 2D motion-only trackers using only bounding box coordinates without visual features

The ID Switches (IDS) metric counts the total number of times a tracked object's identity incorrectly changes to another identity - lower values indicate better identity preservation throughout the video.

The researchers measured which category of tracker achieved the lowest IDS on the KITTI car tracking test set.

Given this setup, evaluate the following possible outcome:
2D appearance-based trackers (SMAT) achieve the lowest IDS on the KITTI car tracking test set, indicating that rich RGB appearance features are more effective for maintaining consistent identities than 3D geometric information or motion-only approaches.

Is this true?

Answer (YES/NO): NO